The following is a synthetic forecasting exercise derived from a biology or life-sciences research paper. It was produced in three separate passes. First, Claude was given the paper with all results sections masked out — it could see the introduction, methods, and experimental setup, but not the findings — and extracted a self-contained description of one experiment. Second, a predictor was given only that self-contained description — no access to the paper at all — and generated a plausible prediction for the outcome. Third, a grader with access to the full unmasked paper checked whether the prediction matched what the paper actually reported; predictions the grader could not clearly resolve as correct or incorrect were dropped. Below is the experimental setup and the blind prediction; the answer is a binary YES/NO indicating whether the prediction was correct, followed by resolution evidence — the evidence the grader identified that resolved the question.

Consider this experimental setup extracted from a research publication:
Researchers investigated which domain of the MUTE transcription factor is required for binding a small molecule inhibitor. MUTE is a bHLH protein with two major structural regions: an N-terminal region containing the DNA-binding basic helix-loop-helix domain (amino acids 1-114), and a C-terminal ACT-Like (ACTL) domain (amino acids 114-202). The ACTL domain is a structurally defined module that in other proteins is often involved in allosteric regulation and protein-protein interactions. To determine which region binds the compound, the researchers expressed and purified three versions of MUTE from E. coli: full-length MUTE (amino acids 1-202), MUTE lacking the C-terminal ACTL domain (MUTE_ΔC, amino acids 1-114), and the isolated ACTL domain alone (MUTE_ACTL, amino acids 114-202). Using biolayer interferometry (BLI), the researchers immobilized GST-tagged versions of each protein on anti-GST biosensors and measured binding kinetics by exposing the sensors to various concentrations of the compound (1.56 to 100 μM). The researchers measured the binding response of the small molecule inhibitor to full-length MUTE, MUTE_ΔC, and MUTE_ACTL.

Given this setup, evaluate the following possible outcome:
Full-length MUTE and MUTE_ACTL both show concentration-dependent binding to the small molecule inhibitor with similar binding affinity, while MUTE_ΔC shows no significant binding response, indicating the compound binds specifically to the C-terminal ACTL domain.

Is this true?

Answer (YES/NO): YES